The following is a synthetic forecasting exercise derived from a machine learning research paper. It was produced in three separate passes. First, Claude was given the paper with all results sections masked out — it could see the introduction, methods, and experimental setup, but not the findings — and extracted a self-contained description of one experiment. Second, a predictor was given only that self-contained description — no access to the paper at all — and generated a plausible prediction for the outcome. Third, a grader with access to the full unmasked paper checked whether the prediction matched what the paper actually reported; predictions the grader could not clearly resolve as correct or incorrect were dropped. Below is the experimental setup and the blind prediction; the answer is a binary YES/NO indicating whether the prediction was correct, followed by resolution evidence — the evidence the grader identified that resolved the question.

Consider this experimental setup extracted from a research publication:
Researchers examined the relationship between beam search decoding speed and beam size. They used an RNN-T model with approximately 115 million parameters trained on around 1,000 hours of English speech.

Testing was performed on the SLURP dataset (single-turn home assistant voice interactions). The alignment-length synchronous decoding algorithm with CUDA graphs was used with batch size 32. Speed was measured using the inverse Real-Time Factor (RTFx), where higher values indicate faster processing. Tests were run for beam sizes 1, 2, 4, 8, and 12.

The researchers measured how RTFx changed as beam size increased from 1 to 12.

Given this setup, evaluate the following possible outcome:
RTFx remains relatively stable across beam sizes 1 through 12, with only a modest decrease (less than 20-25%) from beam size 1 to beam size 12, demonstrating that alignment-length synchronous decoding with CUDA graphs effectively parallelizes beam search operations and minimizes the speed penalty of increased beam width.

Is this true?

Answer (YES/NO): YES